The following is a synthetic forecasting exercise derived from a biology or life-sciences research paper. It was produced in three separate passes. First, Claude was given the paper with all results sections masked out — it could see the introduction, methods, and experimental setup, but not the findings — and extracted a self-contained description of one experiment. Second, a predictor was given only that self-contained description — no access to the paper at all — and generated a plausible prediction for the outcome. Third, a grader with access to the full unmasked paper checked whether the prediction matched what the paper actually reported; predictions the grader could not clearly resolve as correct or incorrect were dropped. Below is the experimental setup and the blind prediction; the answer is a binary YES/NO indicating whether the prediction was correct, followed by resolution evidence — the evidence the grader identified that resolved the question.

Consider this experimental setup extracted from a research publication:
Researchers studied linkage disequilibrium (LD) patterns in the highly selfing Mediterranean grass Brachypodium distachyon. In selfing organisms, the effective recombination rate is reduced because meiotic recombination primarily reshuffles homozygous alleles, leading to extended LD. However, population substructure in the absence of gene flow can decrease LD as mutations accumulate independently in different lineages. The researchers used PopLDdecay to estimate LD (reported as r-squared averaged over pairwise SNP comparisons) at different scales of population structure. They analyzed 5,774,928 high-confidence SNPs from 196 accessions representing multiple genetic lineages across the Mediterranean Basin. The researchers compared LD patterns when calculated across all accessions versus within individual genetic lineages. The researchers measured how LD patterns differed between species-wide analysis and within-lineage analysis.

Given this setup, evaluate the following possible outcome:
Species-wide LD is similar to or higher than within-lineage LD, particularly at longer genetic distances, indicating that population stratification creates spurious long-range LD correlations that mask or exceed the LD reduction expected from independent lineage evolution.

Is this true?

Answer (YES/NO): NO